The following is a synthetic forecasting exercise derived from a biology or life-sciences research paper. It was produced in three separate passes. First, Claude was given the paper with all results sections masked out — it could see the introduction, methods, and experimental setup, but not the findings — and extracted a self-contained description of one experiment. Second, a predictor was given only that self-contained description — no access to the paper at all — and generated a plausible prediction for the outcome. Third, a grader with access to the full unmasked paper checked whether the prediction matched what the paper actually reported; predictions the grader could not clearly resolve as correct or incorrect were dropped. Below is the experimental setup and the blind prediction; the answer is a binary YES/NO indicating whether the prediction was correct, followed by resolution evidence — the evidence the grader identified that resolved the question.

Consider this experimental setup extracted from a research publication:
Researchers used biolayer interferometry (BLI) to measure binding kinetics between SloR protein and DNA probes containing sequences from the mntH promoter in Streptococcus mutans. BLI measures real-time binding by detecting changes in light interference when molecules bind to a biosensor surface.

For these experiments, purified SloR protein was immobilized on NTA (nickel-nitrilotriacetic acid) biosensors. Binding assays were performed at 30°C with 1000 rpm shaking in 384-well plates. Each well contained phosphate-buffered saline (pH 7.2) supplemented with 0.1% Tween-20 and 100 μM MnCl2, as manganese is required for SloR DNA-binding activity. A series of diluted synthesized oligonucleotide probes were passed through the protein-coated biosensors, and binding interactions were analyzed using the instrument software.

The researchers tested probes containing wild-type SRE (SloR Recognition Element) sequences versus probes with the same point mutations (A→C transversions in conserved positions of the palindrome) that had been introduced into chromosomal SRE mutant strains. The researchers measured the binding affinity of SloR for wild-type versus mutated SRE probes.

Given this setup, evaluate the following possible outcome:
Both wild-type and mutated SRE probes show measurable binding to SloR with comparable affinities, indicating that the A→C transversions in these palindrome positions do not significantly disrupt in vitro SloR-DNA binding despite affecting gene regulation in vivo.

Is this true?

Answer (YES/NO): NO